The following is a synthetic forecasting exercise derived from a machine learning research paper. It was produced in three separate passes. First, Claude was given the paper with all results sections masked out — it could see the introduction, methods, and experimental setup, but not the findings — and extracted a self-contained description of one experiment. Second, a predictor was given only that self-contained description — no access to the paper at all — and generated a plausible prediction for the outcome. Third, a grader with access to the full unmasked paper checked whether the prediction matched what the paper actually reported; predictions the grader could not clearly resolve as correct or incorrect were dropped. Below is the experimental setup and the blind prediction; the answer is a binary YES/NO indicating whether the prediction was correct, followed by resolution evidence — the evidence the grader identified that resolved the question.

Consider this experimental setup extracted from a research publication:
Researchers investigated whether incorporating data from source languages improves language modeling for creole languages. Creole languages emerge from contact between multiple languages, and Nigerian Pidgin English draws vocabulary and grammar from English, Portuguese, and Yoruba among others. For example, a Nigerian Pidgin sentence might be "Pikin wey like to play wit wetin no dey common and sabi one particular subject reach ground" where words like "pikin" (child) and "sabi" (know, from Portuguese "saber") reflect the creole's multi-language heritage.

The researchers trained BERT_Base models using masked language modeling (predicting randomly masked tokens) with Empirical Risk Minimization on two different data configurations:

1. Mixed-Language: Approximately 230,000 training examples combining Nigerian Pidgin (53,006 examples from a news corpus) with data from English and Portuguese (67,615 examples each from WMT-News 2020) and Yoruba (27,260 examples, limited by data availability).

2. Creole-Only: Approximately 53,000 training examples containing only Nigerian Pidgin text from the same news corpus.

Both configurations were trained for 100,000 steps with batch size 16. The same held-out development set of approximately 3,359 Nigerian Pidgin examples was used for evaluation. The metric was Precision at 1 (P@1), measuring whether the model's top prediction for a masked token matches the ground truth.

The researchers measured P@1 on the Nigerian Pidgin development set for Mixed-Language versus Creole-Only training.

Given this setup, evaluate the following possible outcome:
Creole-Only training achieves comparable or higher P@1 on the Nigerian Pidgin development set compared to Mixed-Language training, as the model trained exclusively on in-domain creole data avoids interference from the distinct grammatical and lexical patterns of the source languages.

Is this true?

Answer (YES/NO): YES